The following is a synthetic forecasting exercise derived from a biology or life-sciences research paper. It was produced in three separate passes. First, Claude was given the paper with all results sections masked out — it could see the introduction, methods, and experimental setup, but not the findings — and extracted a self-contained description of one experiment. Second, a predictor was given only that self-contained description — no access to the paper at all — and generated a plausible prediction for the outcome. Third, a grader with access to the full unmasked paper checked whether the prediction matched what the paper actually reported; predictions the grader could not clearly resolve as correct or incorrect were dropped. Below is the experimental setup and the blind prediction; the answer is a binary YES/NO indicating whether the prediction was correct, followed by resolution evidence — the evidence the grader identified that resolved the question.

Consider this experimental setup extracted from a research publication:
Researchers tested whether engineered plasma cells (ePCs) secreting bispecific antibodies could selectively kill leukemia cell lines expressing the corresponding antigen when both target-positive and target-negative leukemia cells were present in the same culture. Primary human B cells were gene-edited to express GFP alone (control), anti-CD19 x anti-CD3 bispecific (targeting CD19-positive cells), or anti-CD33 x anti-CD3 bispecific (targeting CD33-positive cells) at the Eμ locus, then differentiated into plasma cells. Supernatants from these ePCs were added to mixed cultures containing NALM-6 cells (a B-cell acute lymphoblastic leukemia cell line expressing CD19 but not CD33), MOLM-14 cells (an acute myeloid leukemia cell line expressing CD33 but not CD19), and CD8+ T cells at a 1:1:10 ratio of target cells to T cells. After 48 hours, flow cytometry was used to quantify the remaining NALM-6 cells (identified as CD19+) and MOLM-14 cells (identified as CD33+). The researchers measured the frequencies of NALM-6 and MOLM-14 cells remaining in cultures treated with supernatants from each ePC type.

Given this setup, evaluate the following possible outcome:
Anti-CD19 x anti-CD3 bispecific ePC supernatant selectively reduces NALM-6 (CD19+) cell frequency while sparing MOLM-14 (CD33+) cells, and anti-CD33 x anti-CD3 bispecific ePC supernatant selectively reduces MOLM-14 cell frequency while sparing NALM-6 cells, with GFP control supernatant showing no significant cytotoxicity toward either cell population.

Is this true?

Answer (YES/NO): YES